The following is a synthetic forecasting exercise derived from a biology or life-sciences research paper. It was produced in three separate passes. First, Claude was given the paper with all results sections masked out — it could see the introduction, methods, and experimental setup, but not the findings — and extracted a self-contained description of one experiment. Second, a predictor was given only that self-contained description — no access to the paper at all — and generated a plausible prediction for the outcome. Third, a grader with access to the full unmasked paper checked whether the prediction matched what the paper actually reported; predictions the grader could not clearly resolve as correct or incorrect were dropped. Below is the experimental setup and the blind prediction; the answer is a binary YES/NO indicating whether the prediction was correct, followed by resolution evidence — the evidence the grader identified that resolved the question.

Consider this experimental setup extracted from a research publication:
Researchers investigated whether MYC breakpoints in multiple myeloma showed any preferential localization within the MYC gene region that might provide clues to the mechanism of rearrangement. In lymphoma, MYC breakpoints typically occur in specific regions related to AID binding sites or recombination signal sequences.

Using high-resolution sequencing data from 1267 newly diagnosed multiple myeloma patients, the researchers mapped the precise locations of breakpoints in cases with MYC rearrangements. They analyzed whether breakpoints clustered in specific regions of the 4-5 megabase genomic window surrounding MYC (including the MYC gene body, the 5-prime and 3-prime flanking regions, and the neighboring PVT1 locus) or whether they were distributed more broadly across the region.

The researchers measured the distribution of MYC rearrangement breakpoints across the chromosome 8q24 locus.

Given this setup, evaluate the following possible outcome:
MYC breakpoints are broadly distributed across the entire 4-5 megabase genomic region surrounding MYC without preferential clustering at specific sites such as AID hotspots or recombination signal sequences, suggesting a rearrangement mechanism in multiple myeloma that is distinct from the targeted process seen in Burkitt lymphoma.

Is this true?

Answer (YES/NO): NO